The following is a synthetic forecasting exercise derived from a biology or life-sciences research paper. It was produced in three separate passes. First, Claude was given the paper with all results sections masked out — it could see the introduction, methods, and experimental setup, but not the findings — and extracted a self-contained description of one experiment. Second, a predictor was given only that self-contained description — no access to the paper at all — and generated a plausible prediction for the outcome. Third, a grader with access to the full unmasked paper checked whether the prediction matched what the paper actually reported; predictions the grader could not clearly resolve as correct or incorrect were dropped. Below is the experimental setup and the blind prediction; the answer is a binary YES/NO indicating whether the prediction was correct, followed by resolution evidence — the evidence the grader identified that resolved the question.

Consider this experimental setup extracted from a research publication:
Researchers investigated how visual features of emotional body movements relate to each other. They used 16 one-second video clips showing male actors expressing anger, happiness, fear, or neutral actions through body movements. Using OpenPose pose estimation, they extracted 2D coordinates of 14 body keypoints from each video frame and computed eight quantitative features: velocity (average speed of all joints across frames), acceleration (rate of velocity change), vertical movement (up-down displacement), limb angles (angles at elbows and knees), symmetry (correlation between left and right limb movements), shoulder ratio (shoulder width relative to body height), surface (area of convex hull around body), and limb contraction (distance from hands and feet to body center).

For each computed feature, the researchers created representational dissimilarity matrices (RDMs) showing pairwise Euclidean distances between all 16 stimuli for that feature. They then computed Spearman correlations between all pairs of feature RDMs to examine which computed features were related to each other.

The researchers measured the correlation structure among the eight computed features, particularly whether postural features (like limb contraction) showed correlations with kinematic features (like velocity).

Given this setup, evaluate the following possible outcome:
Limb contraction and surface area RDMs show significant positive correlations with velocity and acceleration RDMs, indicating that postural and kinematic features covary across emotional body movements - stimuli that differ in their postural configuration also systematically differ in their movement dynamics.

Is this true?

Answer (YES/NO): NO